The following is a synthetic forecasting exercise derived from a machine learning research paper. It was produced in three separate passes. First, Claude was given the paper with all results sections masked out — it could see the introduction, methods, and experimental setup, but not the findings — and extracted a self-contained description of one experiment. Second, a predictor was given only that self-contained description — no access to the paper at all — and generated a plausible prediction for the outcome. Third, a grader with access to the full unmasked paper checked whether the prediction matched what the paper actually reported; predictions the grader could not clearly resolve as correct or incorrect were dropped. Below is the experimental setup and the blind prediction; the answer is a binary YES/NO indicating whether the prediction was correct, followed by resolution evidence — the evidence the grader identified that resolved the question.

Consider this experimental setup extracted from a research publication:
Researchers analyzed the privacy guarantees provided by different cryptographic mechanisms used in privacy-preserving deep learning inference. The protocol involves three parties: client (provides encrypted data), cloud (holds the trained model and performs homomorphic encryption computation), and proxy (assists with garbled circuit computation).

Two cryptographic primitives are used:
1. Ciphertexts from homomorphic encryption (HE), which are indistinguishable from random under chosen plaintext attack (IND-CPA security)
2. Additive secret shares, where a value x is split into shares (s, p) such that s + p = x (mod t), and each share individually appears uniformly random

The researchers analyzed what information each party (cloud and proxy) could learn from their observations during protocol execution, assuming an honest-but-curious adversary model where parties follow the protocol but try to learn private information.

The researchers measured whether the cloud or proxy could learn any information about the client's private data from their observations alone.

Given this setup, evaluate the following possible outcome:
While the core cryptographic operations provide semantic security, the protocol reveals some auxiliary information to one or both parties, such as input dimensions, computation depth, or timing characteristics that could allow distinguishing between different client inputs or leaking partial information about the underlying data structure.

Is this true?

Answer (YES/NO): NO